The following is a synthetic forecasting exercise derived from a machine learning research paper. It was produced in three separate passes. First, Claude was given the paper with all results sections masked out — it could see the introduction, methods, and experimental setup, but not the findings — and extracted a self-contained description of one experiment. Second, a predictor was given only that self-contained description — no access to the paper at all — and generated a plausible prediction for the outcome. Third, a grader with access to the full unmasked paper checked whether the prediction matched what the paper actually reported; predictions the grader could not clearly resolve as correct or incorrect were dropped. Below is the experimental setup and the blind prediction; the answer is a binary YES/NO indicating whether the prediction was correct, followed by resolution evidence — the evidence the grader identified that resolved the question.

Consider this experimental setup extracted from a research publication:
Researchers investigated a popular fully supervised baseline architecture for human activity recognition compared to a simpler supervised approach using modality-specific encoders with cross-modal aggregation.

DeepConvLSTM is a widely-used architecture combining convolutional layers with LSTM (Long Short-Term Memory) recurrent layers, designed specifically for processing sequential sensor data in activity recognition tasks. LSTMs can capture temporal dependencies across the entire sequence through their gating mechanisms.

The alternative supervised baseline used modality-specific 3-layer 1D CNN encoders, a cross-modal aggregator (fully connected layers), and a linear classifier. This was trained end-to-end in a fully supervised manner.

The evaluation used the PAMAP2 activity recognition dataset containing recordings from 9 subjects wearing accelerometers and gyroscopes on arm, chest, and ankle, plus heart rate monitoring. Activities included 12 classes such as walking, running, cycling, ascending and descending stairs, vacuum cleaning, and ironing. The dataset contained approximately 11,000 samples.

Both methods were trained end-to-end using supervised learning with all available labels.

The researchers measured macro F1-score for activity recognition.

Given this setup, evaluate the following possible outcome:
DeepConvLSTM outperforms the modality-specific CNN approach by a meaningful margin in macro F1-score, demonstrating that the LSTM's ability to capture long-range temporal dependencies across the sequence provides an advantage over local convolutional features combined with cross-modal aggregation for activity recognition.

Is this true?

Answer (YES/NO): NO